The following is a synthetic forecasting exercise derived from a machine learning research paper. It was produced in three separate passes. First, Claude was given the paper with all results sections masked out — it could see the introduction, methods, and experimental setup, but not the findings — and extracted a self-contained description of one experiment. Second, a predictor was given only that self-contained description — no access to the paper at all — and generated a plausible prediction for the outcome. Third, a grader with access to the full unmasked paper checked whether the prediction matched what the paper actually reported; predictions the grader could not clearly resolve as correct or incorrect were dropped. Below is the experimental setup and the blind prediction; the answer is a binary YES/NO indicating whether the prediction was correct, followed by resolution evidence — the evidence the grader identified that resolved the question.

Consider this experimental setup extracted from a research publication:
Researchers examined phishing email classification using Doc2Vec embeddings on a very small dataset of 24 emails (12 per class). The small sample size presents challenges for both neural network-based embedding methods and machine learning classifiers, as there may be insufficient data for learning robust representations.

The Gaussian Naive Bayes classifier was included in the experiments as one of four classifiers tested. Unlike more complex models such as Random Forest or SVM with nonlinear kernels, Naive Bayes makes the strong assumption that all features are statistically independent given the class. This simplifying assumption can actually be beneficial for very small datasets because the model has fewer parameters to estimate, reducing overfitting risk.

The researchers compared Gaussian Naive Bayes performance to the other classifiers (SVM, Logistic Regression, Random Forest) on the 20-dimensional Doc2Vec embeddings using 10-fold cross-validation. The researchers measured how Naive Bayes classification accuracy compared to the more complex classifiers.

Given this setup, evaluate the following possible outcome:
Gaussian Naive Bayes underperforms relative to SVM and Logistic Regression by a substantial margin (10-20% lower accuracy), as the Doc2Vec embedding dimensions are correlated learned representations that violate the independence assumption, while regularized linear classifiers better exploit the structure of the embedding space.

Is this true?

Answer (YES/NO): NO